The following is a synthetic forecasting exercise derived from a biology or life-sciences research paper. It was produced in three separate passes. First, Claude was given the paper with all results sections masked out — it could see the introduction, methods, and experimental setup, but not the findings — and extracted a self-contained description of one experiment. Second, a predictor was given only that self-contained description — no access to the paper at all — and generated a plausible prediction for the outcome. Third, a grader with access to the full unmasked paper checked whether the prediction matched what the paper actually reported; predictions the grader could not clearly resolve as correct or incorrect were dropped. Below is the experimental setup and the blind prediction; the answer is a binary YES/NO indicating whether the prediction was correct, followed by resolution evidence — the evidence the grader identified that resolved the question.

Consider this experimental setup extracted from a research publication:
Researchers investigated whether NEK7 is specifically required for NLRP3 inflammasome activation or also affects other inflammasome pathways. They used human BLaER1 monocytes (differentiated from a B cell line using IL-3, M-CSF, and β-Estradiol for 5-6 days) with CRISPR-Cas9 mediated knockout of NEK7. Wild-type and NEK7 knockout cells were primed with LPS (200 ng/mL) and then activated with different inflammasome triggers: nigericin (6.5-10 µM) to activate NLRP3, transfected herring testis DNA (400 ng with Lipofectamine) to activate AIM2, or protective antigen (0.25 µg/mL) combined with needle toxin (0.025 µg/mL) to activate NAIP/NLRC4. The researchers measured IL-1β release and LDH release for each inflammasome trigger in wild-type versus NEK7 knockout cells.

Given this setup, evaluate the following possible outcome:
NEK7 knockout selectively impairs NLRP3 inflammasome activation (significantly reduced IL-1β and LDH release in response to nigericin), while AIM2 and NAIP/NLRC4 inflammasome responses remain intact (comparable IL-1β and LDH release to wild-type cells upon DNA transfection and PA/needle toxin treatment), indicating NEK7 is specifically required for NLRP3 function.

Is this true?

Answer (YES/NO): NO